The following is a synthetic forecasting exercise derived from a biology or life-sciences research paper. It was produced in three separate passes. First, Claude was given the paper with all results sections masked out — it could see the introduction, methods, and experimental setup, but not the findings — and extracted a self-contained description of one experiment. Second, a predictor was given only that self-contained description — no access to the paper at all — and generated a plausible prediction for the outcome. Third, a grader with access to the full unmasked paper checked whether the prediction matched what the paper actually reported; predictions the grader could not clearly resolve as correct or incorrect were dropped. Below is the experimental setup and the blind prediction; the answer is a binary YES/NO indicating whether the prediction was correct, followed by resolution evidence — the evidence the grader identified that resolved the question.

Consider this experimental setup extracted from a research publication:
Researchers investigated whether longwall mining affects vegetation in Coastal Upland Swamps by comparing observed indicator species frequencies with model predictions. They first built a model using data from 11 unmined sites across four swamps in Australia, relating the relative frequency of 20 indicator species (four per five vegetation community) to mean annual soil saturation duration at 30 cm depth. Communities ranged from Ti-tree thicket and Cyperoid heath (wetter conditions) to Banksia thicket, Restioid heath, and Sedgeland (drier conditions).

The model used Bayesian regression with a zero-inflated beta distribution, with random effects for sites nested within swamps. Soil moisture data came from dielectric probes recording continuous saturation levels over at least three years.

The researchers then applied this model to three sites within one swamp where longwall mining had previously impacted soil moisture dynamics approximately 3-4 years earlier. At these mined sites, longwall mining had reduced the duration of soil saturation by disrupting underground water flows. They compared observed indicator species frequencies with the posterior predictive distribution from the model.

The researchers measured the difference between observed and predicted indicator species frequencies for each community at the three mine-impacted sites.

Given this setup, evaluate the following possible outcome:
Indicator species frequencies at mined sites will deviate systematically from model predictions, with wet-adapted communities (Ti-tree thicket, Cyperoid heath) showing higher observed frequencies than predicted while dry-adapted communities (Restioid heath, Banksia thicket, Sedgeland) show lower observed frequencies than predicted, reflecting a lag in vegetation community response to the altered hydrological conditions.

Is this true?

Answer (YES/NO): NO